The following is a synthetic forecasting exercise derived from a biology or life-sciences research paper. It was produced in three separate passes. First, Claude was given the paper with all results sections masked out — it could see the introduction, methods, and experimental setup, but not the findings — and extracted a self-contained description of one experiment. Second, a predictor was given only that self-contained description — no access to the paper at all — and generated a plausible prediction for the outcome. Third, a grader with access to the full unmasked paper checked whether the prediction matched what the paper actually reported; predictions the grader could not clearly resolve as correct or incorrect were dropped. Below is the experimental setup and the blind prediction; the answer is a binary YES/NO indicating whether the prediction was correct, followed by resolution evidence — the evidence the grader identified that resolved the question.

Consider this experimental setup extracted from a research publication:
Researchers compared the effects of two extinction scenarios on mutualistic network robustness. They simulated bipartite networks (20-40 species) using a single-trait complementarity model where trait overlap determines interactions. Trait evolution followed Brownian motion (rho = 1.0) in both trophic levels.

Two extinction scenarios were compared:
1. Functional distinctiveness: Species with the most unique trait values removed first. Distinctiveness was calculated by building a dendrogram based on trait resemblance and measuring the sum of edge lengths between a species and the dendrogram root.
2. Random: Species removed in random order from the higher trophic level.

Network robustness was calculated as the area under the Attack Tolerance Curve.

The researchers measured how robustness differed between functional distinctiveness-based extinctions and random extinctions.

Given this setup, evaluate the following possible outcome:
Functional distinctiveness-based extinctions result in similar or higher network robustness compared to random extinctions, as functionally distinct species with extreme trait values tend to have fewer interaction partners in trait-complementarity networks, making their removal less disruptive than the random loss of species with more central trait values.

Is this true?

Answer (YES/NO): NO